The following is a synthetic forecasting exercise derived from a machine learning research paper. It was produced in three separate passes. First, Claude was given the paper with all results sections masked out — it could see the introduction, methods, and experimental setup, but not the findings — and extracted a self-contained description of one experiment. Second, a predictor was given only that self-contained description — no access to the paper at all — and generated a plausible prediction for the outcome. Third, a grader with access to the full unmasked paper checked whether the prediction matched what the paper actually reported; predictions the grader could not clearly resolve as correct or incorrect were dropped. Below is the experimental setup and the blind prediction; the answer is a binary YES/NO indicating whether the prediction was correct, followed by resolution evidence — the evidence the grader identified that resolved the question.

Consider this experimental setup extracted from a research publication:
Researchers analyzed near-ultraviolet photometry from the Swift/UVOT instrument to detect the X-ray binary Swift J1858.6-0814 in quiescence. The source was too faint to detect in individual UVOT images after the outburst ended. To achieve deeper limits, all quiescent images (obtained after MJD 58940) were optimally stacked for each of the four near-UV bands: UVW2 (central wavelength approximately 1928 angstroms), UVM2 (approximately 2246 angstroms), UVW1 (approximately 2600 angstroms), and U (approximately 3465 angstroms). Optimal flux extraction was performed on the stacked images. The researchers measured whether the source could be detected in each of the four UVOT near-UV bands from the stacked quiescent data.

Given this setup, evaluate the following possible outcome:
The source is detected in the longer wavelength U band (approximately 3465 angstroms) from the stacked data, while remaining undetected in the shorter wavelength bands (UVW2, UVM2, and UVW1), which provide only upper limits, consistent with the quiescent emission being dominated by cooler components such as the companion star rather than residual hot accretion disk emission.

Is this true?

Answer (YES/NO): NO